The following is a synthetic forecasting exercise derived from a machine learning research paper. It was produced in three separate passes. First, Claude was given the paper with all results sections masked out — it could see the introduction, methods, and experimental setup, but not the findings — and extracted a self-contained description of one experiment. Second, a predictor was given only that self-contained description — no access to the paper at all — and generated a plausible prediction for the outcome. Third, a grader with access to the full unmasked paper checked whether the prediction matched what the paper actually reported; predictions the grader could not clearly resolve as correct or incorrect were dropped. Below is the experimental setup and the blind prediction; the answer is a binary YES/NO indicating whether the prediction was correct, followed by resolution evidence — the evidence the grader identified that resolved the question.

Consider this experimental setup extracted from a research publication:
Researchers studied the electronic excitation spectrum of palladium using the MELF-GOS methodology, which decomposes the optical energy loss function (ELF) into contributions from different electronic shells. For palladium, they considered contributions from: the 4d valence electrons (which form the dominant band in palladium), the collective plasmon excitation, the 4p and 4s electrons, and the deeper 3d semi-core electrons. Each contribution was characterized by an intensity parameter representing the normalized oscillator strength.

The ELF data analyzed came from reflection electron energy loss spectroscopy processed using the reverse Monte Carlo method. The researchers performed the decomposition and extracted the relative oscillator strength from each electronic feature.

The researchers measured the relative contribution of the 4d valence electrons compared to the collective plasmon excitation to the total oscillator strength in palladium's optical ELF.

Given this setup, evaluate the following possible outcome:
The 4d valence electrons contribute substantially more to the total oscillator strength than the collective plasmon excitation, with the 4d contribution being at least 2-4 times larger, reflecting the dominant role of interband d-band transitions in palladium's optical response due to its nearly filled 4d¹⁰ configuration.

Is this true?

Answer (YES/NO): YES